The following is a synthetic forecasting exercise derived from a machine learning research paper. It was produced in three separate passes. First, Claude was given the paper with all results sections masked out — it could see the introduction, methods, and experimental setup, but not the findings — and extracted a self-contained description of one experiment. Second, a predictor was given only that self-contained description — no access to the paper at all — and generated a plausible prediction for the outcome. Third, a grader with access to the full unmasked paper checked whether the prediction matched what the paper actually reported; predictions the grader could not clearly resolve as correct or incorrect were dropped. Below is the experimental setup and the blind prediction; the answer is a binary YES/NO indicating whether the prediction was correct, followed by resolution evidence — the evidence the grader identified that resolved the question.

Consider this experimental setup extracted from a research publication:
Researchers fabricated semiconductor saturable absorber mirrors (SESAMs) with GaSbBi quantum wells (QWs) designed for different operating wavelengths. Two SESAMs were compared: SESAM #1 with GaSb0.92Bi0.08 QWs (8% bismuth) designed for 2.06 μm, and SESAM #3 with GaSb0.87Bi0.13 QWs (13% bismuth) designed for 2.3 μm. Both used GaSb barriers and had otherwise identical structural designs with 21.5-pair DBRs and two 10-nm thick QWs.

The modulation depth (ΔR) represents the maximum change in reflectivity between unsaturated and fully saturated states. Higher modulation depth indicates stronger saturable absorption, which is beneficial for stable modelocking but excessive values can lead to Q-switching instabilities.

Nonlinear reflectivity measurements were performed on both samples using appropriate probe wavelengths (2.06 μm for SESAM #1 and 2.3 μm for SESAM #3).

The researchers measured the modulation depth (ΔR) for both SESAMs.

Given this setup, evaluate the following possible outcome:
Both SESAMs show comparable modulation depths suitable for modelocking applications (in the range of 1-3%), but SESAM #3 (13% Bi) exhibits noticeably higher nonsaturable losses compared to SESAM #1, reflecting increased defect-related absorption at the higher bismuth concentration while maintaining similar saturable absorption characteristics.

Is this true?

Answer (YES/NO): NO